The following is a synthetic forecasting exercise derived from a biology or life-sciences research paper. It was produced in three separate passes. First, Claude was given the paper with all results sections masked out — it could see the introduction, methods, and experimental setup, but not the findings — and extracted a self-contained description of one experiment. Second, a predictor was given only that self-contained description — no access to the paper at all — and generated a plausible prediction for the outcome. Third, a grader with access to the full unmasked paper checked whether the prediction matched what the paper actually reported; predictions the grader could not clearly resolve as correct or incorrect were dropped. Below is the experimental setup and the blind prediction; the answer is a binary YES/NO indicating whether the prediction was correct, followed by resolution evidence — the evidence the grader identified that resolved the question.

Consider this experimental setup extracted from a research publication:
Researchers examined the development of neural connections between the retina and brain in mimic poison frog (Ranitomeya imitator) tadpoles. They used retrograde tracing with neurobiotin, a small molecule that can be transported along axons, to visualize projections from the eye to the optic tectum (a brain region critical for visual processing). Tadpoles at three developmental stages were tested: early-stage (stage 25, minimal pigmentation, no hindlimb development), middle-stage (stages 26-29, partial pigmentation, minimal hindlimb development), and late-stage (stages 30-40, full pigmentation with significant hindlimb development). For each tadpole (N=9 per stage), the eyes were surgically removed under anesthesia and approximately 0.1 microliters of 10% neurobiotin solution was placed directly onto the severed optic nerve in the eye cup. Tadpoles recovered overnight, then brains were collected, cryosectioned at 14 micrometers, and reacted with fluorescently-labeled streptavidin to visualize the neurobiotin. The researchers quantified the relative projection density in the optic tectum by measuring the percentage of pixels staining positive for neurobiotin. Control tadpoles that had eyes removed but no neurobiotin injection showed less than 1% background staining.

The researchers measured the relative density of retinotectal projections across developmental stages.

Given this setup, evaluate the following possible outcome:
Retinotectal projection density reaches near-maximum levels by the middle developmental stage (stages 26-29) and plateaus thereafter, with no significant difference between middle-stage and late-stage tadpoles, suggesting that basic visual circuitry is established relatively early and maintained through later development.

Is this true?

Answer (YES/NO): NO